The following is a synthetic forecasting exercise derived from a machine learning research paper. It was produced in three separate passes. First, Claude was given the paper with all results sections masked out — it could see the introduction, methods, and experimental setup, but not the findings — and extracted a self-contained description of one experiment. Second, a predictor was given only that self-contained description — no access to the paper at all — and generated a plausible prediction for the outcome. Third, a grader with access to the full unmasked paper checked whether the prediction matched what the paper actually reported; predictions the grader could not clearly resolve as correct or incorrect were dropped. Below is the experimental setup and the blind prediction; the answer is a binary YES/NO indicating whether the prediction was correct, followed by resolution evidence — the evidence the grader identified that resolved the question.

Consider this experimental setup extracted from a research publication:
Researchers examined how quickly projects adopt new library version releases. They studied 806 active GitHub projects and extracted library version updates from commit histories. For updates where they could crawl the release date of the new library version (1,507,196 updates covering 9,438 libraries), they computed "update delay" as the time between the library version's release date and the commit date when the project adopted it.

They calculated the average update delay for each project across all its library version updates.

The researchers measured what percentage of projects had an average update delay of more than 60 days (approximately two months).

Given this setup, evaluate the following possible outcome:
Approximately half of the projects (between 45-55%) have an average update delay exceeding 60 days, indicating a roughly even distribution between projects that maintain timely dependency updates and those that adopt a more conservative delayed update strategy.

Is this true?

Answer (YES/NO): YES